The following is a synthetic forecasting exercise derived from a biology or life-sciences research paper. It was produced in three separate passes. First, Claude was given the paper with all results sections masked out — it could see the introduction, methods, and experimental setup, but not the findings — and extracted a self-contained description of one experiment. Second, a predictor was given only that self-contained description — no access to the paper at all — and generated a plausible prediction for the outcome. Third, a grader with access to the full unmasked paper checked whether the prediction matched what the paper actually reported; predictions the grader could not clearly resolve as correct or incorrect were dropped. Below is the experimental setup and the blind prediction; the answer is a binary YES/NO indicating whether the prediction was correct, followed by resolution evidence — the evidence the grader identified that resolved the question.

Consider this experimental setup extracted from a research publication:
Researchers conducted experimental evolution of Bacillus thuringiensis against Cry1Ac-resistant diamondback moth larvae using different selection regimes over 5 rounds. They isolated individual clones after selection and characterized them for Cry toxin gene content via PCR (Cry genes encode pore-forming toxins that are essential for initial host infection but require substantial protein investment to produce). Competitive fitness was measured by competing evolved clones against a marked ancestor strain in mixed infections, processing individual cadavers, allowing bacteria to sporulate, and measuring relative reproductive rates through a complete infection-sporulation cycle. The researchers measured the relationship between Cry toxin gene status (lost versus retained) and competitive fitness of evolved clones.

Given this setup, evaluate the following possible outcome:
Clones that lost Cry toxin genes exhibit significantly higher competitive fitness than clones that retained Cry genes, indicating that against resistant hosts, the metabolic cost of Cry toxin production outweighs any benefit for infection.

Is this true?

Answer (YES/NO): YES